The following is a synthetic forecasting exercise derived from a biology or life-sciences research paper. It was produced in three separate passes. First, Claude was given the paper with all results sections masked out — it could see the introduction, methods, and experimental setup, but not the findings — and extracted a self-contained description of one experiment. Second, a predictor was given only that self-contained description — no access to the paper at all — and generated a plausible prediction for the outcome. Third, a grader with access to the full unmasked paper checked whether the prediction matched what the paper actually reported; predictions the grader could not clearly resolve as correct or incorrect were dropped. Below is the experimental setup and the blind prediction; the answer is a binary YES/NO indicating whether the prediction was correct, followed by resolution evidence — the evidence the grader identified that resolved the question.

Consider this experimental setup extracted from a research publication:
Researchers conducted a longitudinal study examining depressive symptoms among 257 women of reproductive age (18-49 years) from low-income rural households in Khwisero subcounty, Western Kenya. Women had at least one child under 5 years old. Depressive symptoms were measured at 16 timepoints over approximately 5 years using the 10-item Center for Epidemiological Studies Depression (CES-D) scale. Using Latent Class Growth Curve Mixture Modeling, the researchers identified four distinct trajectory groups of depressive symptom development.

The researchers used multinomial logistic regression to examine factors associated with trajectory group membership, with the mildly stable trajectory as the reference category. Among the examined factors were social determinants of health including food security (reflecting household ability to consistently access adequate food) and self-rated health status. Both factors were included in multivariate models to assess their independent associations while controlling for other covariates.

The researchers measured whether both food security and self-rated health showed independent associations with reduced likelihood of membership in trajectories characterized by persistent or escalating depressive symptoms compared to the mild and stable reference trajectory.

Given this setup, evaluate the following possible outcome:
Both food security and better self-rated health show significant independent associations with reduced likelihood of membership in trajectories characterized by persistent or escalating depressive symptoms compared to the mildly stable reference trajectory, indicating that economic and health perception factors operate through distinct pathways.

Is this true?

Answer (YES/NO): YES